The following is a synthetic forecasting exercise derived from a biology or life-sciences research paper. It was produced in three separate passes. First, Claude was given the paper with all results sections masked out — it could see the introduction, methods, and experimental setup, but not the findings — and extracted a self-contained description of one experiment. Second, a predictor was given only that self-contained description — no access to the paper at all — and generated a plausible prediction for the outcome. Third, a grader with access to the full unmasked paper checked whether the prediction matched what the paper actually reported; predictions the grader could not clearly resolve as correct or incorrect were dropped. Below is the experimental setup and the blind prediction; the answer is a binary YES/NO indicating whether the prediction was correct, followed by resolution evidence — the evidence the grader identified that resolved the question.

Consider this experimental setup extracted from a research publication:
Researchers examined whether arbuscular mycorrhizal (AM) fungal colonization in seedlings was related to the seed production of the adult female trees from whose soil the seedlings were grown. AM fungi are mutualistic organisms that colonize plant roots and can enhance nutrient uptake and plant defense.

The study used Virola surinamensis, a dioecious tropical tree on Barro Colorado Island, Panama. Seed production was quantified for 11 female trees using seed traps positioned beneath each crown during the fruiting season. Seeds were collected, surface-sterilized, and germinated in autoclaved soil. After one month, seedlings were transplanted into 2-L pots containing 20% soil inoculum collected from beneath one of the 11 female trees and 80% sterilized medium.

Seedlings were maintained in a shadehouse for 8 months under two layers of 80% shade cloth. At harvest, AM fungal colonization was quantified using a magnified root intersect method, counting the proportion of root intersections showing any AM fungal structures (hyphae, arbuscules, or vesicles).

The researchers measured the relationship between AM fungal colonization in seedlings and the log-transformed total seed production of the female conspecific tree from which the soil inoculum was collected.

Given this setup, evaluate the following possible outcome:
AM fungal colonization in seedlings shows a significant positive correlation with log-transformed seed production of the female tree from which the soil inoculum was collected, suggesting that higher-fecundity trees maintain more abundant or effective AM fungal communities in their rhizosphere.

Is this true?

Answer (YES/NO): NO